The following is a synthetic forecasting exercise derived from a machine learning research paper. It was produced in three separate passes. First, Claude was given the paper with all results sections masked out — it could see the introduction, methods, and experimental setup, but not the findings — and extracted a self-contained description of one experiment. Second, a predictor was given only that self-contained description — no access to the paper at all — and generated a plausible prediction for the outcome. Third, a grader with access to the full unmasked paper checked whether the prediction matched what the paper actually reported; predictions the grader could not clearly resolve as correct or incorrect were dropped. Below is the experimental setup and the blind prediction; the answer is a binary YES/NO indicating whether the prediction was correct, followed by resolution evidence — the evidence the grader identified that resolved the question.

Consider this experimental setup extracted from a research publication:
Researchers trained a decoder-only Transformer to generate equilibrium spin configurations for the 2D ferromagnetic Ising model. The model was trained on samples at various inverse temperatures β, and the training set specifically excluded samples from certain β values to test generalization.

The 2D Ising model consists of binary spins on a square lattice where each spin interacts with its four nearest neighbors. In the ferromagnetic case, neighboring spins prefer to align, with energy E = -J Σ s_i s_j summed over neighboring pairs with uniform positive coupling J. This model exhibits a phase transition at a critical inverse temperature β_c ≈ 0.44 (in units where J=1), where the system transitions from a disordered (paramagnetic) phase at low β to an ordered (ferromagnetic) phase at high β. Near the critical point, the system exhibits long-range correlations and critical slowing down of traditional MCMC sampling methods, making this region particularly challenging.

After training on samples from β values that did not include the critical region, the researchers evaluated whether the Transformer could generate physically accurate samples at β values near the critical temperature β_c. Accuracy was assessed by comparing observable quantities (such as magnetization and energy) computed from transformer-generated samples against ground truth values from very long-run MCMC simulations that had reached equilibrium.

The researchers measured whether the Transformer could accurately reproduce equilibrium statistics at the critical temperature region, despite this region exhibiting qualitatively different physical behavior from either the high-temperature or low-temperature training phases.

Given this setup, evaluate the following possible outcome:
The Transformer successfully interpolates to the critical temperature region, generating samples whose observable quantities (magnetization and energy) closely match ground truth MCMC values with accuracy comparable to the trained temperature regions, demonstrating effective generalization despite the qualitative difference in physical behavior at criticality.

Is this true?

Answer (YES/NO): YES